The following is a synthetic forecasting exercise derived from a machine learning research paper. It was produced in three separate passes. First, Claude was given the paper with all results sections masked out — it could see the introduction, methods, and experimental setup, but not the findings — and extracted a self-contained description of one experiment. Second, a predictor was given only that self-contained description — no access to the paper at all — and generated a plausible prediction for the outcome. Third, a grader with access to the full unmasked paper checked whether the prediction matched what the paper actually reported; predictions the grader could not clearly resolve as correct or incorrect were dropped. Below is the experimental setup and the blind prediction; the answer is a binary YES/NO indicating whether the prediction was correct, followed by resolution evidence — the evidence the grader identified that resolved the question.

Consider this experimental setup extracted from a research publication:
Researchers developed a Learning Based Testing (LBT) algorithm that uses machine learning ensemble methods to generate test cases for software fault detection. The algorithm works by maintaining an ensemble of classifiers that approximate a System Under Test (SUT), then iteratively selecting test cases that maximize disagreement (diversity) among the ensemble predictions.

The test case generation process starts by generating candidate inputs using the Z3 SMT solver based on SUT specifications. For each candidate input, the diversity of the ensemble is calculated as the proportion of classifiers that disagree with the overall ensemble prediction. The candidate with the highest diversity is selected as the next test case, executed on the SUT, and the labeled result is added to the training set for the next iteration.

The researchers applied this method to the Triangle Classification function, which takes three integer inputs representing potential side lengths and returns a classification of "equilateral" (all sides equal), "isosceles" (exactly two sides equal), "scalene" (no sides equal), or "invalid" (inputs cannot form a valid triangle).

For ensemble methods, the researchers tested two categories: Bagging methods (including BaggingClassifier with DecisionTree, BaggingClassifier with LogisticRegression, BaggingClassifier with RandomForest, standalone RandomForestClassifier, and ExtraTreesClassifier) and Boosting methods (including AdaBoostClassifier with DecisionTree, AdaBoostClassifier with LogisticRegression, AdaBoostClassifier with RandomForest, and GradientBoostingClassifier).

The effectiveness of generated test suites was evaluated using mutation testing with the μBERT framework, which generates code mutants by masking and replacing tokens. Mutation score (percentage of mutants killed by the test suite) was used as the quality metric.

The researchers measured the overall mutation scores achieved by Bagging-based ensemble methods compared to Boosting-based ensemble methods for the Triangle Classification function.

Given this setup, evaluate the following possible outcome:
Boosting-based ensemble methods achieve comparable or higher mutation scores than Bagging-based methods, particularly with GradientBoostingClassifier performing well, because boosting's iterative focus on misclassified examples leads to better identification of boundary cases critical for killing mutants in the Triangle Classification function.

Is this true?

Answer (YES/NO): YES